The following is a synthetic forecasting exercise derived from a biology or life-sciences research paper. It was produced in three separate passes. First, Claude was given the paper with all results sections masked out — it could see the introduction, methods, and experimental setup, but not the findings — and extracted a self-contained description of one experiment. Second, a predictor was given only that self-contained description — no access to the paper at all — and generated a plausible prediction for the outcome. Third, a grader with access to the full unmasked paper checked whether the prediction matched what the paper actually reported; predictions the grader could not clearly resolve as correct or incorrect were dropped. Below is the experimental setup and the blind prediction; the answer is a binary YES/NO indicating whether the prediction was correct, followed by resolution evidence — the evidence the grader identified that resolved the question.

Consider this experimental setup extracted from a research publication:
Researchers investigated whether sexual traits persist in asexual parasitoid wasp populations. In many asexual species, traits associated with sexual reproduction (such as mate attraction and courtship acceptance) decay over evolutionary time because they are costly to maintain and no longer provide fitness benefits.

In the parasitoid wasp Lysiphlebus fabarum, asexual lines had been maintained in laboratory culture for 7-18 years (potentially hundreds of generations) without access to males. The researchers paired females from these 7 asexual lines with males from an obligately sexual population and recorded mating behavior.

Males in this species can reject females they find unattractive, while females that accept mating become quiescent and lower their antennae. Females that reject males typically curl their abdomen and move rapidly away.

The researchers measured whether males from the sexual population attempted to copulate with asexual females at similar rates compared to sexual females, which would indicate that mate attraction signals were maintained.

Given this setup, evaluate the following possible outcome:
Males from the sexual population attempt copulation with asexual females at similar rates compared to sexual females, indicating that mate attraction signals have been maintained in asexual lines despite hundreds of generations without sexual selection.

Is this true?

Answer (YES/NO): YES